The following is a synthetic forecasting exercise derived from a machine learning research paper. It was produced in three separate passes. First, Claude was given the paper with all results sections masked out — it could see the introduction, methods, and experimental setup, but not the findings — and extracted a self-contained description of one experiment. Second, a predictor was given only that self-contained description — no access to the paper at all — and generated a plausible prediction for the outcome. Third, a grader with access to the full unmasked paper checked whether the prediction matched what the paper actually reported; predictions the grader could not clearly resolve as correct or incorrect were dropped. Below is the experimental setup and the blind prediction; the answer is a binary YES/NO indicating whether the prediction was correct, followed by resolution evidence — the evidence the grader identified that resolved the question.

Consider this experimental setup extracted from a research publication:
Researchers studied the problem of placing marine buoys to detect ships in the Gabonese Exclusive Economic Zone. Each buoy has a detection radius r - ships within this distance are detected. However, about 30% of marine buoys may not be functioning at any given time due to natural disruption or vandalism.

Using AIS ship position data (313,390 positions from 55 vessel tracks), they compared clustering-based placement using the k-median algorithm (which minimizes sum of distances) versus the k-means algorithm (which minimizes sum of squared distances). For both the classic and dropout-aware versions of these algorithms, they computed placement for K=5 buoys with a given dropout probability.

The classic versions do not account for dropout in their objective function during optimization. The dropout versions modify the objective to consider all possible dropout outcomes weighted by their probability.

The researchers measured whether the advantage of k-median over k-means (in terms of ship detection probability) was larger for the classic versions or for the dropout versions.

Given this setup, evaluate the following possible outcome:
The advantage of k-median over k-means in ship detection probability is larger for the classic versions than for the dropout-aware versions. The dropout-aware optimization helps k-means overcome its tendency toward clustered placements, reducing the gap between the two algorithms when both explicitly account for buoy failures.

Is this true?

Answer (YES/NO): YES